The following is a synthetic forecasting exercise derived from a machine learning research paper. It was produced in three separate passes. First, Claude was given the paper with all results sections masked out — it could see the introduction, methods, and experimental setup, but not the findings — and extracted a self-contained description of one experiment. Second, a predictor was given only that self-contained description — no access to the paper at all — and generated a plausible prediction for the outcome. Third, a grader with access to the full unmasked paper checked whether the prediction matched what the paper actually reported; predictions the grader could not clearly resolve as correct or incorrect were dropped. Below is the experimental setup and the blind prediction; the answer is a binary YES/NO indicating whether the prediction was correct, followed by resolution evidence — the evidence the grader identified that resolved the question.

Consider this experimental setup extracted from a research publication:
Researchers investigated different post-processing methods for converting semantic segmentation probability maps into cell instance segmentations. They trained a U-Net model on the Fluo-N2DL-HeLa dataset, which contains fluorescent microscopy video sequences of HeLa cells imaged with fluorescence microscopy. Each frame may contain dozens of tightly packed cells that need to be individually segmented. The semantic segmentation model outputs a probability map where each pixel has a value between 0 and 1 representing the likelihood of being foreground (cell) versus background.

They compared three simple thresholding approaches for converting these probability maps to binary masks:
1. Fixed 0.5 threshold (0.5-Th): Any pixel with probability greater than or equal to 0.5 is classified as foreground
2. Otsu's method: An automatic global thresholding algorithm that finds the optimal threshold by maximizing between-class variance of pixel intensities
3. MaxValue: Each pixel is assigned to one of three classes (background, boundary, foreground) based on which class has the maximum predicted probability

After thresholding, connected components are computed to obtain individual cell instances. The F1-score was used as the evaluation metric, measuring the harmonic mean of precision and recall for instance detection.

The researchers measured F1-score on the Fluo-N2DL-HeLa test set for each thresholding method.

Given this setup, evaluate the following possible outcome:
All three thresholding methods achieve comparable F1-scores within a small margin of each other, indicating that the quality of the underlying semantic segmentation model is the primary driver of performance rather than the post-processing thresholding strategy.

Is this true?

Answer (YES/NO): YES